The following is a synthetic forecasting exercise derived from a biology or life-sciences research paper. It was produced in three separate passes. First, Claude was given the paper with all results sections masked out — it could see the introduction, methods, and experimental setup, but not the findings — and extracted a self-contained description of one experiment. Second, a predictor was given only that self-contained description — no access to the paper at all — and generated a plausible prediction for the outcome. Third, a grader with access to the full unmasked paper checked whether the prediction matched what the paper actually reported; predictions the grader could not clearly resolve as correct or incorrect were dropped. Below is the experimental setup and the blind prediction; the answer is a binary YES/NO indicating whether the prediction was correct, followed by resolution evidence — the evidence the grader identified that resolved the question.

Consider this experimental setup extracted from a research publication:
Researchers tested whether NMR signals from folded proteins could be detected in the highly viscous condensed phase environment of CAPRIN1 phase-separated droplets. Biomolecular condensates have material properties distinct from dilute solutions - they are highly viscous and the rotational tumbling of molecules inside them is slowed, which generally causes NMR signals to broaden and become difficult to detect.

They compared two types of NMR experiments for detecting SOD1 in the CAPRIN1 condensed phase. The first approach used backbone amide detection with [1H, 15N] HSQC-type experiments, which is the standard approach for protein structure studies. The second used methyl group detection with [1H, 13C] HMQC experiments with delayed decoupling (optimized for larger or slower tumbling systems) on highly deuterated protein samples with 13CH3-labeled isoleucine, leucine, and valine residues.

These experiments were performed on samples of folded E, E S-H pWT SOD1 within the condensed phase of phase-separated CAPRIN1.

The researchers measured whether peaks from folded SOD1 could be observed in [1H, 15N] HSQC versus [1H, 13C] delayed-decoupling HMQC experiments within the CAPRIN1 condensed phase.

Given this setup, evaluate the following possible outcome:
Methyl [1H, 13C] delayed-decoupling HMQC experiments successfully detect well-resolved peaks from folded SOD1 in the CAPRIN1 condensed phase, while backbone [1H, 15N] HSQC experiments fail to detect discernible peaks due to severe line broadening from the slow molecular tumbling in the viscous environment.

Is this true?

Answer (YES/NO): YES